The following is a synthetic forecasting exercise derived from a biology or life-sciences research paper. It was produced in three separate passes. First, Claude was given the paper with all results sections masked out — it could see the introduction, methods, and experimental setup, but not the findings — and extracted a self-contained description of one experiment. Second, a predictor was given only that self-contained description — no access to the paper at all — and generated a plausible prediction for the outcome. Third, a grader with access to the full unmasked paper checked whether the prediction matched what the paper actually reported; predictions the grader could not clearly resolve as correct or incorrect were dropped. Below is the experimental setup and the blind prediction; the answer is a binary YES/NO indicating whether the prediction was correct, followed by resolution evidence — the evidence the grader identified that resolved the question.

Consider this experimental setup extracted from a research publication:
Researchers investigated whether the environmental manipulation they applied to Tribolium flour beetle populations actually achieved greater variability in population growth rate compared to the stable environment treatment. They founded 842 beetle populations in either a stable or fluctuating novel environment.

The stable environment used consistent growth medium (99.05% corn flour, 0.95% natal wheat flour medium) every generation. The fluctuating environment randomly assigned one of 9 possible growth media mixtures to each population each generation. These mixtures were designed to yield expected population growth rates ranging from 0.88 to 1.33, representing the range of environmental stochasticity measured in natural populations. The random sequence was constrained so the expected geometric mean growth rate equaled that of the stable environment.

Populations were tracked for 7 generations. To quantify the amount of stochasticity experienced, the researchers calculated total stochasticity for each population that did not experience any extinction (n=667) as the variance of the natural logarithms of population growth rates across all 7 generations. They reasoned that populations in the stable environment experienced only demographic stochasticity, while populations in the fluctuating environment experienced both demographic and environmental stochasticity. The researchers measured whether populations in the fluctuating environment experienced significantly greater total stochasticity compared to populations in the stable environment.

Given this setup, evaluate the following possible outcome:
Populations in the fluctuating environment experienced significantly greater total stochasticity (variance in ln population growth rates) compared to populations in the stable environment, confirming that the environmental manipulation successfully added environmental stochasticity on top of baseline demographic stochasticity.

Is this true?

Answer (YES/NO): YES